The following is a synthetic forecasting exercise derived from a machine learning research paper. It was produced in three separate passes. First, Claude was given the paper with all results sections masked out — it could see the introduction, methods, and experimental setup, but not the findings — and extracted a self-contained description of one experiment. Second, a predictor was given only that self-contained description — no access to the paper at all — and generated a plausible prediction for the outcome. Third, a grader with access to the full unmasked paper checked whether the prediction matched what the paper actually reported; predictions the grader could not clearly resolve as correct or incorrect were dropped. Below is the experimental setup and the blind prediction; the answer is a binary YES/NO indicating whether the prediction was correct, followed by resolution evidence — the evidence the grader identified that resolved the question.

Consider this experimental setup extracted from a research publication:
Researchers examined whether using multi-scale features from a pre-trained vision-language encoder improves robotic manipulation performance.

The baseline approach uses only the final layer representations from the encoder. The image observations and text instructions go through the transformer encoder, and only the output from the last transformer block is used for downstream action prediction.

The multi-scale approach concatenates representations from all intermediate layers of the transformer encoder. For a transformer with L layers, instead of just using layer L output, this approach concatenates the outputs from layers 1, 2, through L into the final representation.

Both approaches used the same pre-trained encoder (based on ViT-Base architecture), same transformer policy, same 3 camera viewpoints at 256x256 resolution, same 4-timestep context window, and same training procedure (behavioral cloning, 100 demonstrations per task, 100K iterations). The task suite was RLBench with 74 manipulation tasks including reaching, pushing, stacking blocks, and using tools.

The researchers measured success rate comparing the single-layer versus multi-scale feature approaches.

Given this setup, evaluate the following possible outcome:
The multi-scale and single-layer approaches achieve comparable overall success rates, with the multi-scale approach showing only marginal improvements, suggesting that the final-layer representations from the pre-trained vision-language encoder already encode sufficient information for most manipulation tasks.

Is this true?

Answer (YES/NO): NO